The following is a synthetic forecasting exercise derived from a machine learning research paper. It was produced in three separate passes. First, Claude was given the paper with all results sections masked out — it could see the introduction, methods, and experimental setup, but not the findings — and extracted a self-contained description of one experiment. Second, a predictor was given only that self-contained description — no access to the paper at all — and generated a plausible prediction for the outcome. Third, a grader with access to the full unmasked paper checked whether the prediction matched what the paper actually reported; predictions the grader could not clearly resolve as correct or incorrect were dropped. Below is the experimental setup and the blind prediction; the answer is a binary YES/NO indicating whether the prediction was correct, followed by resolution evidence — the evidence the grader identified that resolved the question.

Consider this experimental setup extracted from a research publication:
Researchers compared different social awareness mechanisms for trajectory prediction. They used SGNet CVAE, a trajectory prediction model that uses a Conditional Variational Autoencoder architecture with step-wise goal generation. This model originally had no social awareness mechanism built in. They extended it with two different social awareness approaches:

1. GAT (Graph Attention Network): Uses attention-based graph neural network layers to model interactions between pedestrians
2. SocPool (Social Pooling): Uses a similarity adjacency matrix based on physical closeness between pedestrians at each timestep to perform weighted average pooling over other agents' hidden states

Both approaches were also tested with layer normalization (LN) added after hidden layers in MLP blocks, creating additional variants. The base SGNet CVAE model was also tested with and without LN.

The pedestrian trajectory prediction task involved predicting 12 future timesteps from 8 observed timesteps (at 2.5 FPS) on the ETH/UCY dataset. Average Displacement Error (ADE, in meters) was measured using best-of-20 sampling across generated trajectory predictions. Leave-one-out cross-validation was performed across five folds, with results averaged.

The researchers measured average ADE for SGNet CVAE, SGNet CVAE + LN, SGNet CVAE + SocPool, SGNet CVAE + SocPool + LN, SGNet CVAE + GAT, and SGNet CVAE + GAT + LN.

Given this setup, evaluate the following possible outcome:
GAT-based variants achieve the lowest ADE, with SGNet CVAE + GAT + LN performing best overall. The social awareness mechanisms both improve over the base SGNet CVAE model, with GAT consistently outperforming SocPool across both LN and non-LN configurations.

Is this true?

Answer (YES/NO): NO